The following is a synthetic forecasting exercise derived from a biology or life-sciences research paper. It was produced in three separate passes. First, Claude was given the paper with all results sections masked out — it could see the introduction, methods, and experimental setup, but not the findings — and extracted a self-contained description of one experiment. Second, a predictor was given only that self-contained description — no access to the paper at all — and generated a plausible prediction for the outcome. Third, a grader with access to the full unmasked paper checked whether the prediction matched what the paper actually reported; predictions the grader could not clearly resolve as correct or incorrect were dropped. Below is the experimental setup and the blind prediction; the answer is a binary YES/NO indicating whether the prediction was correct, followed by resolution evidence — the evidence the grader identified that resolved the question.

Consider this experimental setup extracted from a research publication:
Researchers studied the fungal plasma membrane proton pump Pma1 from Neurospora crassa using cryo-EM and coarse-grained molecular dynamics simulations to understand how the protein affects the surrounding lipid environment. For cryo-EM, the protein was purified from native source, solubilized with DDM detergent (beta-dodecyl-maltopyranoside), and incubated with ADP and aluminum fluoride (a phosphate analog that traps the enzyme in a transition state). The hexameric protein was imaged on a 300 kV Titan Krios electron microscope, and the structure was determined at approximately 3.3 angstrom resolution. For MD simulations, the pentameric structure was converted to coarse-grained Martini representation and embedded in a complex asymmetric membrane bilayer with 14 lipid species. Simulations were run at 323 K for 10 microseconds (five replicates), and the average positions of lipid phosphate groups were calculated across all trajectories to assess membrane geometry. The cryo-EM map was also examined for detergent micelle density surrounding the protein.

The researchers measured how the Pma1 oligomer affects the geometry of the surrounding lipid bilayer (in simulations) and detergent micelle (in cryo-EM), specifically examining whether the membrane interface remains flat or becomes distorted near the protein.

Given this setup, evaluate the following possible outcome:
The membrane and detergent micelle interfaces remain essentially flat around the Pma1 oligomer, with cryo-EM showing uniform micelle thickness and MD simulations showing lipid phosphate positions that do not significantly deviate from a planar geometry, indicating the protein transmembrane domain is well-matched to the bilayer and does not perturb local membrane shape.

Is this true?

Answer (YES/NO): NO